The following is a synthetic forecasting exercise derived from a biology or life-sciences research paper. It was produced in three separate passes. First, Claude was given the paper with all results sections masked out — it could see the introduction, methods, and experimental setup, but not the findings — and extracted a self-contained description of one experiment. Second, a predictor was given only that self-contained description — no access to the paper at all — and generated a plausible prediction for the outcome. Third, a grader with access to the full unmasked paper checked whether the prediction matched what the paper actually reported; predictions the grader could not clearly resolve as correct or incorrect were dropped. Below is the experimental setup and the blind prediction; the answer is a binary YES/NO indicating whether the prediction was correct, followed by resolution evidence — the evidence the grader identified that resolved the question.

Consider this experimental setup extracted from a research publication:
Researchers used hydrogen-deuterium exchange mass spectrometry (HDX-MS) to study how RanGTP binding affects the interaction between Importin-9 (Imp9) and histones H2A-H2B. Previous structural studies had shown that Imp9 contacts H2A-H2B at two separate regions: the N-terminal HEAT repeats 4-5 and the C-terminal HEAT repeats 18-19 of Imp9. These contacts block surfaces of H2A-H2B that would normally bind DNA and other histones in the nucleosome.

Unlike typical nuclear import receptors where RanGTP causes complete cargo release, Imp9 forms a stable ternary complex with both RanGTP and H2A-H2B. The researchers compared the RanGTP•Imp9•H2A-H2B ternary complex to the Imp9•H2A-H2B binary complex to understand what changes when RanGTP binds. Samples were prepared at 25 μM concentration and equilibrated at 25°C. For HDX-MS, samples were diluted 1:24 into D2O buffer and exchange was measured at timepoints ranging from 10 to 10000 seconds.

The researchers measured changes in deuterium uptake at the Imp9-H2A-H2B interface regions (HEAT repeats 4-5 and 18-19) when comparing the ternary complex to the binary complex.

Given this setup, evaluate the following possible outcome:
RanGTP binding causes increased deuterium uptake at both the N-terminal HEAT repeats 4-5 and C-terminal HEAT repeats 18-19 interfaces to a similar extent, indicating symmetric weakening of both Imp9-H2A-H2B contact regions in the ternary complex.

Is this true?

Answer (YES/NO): NO